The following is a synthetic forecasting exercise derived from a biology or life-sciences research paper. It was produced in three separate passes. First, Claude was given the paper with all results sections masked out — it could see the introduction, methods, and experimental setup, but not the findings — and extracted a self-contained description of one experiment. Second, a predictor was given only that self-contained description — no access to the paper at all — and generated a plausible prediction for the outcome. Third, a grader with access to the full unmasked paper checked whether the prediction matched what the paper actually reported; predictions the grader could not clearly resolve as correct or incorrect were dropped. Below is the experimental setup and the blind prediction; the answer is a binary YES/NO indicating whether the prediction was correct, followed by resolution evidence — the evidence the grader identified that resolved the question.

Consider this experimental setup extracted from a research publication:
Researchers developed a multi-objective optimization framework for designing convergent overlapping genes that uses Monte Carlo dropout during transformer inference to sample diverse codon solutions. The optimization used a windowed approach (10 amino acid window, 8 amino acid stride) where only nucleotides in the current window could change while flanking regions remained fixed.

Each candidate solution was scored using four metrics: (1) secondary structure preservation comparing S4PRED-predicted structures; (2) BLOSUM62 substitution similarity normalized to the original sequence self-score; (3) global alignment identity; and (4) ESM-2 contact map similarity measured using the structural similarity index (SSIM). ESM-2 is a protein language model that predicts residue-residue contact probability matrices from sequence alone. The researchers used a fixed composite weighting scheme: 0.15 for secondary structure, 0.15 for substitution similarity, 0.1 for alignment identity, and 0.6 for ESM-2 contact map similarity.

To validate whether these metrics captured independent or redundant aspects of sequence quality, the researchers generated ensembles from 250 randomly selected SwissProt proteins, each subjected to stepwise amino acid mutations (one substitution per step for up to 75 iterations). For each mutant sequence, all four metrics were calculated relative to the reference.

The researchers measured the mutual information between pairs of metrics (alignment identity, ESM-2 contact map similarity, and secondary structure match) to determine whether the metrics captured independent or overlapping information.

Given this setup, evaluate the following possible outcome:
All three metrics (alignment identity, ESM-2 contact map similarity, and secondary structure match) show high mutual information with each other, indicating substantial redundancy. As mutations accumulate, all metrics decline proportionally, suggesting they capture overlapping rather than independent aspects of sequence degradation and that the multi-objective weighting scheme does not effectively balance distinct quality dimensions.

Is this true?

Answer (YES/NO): NO